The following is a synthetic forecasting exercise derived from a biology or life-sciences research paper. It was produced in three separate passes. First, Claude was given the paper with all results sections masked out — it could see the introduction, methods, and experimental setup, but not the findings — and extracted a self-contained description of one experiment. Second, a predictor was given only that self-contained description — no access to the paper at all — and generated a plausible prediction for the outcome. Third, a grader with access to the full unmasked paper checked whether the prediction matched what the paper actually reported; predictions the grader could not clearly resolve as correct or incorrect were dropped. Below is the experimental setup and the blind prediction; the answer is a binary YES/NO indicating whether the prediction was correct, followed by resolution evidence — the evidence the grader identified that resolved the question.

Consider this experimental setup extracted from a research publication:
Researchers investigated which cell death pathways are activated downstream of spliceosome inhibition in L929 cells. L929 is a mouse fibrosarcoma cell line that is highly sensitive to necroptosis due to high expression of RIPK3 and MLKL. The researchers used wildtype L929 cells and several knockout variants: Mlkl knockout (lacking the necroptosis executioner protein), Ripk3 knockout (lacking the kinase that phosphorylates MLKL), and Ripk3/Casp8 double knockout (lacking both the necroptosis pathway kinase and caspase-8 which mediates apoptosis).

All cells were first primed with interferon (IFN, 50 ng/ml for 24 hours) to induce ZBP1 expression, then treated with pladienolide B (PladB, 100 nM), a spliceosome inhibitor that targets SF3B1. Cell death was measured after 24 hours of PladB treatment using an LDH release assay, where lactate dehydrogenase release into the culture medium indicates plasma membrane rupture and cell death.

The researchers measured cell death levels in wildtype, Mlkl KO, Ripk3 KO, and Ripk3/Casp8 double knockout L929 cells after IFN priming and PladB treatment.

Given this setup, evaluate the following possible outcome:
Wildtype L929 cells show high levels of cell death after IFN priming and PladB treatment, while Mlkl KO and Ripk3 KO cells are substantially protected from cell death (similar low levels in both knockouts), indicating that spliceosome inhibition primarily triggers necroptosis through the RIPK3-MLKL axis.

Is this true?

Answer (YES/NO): NO